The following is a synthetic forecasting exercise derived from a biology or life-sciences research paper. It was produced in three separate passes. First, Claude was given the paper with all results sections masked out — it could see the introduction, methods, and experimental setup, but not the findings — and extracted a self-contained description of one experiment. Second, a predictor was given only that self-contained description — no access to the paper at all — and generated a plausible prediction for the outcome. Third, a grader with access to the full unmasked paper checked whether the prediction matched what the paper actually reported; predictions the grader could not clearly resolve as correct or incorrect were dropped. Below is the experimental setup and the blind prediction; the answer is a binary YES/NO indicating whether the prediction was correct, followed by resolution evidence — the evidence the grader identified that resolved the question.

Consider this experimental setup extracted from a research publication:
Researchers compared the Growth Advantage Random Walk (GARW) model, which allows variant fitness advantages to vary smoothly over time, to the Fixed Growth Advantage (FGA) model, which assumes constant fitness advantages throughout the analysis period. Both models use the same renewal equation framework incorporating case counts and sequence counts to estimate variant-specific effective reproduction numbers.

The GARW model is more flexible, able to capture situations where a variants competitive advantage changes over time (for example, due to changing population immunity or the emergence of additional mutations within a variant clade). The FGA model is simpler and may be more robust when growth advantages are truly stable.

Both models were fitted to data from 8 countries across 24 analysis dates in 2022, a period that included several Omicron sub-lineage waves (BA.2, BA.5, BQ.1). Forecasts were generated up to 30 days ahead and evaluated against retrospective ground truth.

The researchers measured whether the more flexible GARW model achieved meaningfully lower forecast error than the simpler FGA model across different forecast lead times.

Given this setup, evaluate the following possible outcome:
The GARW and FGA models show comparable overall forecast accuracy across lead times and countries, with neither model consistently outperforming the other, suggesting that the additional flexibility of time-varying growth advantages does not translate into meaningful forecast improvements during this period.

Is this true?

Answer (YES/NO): YES